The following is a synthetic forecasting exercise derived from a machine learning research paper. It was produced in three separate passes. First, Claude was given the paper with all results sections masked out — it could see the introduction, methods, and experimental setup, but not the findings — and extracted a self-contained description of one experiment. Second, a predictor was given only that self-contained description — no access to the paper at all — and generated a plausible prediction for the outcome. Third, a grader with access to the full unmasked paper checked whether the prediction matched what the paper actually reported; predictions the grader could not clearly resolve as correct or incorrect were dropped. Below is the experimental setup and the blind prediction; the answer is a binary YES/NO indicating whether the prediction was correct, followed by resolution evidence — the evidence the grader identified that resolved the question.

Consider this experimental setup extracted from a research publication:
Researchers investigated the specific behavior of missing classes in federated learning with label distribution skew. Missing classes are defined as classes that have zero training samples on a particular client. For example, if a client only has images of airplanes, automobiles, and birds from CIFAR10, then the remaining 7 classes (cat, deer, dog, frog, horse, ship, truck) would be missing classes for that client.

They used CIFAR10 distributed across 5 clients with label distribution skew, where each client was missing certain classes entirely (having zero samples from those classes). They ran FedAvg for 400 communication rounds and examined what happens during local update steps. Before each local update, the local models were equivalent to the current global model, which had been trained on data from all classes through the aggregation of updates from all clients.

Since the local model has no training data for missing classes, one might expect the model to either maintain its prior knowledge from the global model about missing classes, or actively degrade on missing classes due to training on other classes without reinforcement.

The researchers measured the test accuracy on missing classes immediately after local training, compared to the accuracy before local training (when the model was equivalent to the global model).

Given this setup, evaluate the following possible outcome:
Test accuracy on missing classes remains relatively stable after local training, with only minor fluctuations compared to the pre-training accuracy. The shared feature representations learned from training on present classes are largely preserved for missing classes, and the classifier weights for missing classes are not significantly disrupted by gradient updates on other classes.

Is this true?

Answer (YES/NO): NO